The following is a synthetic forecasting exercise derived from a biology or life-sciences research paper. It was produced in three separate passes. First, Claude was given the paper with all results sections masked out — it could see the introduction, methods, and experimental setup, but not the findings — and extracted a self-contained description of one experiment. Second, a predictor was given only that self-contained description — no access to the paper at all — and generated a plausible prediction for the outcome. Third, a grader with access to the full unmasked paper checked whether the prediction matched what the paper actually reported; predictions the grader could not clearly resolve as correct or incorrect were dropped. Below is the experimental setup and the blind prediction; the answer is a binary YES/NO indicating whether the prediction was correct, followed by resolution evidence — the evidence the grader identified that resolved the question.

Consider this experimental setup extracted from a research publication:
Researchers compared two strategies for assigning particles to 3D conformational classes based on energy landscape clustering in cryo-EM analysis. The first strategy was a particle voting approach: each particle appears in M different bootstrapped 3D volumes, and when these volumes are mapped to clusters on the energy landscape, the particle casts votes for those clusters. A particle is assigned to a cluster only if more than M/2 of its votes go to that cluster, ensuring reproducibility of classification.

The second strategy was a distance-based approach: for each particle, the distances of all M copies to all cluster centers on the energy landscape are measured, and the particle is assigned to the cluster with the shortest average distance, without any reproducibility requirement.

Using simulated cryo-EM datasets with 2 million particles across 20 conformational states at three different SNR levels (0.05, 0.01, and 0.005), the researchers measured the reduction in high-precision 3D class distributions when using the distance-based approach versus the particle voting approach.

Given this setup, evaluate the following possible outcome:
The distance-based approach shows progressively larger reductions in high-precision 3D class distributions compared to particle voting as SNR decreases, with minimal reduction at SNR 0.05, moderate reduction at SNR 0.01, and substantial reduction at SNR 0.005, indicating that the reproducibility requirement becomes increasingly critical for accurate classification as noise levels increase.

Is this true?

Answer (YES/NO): NO